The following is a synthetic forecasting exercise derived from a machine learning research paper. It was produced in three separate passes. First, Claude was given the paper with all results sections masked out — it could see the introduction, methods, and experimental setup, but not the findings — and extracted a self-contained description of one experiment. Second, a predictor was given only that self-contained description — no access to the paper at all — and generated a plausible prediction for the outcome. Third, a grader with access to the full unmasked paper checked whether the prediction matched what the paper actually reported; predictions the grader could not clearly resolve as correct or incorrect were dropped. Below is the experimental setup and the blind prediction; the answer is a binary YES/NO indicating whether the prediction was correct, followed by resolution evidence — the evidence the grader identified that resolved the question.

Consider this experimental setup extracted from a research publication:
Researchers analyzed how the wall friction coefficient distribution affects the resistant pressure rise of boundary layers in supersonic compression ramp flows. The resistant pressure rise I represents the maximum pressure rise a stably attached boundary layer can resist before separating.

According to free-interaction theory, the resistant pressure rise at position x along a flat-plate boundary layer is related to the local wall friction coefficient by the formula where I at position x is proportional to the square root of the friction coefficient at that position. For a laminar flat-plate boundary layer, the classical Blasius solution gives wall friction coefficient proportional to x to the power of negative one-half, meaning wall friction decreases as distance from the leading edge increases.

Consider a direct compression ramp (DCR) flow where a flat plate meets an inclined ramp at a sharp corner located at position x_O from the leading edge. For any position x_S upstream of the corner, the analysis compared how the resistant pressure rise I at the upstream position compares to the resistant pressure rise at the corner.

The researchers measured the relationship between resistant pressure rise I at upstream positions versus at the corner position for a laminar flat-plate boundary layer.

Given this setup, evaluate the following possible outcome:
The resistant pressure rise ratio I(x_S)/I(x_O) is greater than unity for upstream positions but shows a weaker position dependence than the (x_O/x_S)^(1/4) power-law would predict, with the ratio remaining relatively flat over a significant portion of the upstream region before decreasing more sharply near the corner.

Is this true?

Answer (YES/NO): NO